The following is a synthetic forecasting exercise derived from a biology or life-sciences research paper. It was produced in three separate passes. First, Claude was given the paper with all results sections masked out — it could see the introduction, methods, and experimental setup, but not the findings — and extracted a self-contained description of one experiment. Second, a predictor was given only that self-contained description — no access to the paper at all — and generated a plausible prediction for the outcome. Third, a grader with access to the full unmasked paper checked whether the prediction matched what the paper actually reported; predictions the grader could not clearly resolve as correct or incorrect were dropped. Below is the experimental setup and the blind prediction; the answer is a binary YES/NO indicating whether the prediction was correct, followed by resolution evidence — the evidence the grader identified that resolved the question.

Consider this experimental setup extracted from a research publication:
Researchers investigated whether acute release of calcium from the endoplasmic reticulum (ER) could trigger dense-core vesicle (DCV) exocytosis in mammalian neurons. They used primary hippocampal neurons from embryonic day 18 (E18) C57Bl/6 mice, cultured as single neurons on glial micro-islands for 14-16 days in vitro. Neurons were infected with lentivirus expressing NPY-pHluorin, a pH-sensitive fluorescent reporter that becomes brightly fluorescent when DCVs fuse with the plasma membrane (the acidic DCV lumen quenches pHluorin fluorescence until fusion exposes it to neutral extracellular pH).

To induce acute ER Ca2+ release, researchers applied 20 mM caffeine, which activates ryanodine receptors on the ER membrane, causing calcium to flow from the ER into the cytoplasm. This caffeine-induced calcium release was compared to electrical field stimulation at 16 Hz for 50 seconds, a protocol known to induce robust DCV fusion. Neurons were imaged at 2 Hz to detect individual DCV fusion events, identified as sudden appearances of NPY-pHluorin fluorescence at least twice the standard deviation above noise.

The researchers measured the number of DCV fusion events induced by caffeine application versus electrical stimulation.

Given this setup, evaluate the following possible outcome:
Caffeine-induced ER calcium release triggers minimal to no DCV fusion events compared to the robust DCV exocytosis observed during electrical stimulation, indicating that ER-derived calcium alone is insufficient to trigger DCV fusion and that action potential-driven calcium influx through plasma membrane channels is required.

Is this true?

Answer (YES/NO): YES